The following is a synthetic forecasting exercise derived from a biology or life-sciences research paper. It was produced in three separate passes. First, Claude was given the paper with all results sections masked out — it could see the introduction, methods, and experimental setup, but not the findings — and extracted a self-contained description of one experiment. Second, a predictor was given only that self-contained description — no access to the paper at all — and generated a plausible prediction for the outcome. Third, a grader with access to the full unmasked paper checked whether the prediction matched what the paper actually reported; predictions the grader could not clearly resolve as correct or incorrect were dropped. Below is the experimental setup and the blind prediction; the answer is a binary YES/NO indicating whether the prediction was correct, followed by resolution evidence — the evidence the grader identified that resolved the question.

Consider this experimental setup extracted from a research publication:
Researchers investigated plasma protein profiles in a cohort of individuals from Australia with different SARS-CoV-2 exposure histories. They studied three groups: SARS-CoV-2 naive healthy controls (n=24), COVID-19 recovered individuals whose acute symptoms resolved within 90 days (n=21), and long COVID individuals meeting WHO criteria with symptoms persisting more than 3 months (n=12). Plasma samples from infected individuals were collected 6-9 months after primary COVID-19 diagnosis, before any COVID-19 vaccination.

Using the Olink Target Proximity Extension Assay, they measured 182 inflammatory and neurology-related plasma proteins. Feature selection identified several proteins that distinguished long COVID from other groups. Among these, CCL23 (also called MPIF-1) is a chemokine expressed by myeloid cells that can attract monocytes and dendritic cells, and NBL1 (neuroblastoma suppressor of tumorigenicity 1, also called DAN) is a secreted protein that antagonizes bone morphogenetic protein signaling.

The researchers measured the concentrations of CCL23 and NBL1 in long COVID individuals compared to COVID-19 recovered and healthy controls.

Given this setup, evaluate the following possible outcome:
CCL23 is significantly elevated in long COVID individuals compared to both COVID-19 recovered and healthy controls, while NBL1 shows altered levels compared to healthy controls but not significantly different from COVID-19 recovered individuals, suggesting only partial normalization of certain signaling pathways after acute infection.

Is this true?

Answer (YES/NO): NO